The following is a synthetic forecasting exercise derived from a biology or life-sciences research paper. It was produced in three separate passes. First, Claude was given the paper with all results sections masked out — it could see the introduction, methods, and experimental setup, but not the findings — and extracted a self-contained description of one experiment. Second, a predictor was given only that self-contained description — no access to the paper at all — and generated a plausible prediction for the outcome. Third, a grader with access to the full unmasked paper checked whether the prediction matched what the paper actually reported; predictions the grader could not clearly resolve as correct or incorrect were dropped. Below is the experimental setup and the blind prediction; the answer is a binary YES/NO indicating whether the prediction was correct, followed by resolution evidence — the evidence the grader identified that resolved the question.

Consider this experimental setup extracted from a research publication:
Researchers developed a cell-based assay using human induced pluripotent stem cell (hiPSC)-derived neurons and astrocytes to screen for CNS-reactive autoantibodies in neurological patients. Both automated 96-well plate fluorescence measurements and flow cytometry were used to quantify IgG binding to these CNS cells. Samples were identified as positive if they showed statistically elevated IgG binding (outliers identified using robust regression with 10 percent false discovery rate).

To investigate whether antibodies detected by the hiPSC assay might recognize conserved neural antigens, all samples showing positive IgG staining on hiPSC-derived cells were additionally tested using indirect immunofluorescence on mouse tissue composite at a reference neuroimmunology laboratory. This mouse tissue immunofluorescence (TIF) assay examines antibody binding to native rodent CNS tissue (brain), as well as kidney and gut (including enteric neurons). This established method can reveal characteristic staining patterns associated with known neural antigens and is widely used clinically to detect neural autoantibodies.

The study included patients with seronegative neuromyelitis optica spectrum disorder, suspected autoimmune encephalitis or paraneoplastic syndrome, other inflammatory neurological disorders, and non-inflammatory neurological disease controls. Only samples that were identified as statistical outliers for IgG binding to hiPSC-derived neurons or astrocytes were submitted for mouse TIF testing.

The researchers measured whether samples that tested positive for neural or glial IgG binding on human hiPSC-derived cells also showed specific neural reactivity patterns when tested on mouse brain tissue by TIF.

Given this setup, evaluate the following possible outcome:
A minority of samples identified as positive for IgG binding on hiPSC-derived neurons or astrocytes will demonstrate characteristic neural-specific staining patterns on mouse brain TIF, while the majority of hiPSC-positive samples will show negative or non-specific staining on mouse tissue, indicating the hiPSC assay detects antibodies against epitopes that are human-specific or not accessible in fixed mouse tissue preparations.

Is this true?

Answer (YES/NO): NO